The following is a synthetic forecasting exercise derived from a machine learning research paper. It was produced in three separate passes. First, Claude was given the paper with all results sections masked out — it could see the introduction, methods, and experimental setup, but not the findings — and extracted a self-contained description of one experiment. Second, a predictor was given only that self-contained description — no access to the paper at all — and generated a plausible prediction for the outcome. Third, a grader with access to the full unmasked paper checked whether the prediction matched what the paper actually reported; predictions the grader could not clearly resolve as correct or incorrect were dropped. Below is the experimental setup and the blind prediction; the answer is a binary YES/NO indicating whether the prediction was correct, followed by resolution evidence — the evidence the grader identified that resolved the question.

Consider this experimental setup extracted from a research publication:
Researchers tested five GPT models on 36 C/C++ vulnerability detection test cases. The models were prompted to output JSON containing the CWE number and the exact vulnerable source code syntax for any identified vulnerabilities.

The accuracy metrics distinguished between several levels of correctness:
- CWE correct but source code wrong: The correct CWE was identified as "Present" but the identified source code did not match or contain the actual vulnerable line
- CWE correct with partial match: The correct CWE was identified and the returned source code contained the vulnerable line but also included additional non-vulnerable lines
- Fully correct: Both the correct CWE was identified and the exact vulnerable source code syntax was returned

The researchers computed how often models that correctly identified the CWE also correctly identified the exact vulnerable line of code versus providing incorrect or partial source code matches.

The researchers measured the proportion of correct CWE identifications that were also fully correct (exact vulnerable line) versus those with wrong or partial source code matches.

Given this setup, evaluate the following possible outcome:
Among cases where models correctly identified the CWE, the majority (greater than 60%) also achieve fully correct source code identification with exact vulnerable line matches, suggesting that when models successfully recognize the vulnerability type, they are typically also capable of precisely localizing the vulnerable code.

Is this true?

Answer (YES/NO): NO